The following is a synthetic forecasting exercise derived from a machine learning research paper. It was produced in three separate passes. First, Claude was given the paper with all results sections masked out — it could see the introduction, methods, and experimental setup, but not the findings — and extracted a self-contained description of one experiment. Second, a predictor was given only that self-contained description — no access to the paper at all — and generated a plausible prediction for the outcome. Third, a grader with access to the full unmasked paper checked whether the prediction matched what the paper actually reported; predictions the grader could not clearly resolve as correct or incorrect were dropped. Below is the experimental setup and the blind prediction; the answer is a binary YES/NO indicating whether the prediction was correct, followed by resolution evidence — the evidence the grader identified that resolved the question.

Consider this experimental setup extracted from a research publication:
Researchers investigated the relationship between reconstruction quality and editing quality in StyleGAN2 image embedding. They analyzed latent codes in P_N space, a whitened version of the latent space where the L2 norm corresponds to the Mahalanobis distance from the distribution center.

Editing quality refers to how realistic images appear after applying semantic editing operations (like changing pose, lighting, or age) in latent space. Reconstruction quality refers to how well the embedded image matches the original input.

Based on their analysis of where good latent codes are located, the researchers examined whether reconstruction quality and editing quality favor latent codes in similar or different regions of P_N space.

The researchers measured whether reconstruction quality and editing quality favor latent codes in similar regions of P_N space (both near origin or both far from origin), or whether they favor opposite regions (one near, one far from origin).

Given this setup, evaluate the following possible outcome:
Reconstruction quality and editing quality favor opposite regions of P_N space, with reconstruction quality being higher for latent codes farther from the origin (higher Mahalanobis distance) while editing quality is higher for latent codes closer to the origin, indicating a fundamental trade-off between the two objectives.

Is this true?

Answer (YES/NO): YES